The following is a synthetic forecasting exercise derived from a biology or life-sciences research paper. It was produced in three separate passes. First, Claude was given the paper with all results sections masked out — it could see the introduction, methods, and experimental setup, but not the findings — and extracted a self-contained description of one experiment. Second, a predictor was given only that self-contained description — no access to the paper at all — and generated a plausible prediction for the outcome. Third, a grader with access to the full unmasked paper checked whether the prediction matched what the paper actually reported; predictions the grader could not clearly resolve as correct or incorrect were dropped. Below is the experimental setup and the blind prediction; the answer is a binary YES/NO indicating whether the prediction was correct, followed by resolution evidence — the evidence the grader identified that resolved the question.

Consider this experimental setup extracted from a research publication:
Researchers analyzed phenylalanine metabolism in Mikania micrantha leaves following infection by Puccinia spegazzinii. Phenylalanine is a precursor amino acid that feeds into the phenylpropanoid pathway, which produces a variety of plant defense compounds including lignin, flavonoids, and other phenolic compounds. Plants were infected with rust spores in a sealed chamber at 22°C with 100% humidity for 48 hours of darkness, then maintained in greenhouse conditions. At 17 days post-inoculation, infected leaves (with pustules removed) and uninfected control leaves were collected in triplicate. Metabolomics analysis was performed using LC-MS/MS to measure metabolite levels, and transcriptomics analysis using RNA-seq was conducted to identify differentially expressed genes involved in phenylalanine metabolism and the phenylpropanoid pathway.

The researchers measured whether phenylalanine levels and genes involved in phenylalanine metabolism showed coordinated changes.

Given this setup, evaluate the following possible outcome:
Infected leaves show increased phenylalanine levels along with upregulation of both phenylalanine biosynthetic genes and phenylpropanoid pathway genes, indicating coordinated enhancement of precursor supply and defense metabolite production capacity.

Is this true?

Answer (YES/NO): NO